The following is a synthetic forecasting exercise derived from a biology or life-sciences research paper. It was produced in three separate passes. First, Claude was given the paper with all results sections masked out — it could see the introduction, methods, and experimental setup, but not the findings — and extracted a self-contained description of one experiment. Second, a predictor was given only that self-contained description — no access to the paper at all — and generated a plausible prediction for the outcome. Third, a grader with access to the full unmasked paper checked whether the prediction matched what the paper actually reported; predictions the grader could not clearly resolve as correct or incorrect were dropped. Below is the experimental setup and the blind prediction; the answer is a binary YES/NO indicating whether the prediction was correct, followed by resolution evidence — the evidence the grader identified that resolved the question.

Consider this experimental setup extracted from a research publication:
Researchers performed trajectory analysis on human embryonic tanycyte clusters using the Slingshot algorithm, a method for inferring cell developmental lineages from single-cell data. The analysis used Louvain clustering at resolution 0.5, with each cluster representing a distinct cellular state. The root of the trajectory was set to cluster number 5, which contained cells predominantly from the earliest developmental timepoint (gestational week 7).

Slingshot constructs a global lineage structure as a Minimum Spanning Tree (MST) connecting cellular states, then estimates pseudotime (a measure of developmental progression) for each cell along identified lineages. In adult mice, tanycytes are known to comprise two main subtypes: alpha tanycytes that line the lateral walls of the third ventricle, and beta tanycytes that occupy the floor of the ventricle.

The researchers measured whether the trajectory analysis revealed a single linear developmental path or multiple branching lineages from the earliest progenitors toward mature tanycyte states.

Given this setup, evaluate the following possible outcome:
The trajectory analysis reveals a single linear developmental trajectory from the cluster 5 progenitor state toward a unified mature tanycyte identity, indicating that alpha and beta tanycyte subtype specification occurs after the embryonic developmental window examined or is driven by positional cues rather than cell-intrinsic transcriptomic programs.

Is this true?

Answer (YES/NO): NO